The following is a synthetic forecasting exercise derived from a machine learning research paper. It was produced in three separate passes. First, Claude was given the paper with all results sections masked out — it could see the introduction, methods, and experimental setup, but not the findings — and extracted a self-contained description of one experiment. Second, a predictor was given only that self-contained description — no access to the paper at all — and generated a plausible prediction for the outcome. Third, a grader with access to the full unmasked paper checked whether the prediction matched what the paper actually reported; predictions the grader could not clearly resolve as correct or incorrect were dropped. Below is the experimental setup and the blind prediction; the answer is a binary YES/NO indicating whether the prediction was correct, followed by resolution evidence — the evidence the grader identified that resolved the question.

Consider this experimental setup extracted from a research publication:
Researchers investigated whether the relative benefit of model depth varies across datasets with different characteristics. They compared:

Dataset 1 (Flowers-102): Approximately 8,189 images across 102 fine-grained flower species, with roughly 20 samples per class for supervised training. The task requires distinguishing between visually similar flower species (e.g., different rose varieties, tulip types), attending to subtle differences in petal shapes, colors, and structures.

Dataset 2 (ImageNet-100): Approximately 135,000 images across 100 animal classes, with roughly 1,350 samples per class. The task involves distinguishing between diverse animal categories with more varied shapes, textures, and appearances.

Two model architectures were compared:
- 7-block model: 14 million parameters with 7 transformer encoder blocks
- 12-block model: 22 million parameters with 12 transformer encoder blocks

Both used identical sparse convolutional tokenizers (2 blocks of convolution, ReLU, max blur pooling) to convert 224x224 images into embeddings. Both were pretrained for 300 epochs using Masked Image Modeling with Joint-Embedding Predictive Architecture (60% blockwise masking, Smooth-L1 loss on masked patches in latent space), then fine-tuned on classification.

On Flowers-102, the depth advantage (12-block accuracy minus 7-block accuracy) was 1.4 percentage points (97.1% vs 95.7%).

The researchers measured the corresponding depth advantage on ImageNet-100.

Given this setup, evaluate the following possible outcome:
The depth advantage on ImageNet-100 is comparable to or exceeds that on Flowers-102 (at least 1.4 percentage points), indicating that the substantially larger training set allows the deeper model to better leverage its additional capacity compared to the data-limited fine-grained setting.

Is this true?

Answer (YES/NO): YES